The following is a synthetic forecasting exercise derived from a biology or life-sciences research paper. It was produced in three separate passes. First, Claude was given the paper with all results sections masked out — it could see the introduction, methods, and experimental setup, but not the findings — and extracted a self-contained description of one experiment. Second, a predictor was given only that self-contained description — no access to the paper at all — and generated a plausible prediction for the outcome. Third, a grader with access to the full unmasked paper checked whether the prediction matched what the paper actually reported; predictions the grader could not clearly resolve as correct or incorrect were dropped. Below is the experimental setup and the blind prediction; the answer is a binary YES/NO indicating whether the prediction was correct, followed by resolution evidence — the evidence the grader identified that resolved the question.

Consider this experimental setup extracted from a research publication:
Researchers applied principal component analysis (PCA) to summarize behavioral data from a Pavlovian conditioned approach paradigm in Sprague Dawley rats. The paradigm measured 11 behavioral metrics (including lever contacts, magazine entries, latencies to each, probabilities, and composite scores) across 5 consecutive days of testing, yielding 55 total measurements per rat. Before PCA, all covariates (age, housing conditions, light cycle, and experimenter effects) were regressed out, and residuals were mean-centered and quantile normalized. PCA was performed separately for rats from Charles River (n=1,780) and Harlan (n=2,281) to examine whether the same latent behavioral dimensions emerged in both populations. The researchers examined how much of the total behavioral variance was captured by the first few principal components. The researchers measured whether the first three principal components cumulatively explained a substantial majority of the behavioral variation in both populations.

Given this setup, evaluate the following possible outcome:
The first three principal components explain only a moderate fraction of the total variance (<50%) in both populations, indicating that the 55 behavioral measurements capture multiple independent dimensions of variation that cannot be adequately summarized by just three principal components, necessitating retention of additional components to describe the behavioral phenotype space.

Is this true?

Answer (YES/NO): NO